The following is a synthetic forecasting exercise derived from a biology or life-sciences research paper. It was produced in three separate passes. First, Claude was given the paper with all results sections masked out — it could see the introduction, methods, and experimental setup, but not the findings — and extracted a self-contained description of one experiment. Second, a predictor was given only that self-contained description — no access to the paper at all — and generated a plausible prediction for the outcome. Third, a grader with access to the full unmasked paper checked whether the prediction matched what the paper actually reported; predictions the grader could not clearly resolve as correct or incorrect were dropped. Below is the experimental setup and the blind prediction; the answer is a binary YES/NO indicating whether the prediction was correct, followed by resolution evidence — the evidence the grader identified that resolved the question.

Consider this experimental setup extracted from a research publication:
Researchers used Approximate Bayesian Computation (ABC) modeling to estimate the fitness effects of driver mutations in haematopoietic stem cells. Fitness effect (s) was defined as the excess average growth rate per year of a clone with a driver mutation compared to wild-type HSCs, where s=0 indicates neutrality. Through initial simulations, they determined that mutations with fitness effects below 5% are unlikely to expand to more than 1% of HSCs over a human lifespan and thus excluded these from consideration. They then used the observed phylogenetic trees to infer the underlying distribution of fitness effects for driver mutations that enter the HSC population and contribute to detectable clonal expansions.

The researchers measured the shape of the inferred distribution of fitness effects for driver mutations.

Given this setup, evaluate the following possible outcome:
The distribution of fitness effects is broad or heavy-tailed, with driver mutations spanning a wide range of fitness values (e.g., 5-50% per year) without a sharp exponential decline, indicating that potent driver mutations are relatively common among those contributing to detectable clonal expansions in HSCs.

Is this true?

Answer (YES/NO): NO